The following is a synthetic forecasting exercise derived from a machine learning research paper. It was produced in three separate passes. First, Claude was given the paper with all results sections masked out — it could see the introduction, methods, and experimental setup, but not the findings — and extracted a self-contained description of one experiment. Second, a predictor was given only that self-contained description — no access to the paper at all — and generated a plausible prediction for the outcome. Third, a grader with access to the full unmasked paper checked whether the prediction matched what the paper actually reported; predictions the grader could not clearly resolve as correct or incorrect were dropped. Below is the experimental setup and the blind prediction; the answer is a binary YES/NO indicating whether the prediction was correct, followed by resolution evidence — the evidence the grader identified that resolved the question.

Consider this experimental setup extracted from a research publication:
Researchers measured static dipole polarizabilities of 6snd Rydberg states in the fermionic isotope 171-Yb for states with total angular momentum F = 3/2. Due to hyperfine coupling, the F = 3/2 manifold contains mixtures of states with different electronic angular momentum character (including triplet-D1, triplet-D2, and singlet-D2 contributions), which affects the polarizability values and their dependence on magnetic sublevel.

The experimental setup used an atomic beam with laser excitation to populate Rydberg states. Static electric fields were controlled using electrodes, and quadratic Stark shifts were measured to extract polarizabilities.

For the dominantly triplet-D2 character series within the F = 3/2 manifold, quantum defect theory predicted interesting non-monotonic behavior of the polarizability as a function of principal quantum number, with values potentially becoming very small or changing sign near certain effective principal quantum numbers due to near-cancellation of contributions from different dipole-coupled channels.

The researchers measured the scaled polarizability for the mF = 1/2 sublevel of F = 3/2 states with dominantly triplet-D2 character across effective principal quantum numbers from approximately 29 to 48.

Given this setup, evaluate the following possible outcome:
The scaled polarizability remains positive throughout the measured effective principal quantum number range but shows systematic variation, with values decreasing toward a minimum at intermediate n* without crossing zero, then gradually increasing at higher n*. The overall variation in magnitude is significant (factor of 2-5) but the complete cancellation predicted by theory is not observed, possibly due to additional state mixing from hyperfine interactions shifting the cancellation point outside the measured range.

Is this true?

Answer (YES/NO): NO